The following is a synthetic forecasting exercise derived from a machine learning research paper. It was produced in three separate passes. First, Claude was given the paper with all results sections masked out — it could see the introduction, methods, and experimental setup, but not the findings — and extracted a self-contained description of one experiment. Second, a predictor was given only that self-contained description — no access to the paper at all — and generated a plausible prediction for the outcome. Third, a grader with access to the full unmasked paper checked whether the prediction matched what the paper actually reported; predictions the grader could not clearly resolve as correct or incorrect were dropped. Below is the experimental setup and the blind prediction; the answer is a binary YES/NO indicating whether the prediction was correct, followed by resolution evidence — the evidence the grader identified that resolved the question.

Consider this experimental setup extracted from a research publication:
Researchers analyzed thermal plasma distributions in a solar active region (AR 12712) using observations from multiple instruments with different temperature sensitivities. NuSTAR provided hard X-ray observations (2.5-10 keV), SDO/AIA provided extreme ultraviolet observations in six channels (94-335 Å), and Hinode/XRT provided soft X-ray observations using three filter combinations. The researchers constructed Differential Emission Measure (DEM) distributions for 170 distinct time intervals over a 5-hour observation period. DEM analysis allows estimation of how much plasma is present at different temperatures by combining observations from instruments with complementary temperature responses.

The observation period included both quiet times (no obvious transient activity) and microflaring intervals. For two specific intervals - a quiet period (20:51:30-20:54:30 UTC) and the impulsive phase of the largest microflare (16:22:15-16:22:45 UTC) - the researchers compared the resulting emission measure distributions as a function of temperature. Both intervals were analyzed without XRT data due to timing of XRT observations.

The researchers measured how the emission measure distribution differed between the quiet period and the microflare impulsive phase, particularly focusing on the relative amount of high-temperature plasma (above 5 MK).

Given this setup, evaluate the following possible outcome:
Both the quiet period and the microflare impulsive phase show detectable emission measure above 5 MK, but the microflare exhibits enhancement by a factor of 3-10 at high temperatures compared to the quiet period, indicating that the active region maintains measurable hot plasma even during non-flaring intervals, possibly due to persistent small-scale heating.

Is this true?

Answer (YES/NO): NO